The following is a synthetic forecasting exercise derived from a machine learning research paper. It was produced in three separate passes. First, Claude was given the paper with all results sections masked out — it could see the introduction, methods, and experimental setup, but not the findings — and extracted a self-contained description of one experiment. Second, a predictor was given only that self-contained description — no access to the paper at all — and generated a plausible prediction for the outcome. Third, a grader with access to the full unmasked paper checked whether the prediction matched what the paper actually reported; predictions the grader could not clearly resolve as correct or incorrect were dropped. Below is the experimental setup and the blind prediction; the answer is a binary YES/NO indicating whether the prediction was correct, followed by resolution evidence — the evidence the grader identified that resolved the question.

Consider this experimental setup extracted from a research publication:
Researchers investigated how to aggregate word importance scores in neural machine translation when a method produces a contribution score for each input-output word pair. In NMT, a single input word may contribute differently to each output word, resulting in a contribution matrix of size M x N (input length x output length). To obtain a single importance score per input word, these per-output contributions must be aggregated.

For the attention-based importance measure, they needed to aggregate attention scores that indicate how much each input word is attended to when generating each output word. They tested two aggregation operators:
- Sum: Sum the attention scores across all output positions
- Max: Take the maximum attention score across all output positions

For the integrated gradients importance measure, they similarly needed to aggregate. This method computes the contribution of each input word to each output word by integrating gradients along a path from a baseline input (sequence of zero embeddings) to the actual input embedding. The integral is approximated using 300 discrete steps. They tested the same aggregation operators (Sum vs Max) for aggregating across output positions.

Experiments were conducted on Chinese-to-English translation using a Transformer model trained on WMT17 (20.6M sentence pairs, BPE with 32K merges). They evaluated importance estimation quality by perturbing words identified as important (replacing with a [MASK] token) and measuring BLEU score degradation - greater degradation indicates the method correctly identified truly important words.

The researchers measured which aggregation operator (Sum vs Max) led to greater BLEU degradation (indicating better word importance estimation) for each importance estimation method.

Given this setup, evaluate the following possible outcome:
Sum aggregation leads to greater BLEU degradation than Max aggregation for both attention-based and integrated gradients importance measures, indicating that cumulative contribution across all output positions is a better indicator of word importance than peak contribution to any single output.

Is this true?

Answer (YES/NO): NO